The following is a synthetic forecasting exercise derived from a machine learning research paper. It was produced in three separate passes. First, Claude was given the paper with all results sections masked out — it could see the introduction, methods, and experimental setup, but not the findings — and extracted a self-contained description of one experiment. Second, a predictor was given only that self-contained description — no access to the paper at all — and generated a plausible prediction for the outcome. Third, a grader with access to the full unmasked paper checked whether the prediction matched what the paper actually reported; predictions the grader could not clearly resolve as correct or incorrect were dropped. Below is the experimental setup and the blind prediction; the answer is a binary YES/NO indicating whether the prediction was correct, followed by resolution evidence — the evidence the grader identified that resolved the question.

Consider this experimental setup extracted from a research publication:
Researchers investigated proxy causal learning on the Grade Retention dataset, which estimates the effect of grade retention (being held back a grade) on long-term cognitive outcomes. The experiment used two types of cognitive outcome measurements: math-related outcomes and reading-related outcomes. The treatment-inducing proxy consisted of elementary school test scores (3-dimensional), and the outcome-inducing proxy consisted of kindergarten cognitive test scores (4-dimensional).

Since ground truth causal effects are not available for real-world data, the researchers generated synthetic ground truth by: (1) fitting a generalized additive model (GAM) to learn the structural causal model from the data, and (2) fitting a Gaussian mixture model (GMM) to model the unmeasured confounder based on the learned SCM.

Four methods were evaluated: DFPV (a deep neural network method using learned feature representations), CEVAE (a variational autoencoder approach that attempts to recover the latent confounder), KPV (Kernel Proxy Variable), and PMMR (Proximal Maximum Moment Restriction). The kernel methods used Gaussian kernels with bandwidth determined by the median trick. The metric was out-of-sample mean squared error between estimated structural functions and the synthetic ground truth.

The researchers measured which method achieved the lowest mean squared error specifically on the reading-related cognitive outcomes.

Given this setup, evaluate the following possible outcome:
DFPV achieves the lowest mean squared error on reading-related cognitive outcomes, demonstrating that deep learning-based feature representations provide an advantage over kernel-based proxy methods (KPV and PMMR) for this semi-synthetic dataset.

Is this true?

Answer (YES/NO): NO